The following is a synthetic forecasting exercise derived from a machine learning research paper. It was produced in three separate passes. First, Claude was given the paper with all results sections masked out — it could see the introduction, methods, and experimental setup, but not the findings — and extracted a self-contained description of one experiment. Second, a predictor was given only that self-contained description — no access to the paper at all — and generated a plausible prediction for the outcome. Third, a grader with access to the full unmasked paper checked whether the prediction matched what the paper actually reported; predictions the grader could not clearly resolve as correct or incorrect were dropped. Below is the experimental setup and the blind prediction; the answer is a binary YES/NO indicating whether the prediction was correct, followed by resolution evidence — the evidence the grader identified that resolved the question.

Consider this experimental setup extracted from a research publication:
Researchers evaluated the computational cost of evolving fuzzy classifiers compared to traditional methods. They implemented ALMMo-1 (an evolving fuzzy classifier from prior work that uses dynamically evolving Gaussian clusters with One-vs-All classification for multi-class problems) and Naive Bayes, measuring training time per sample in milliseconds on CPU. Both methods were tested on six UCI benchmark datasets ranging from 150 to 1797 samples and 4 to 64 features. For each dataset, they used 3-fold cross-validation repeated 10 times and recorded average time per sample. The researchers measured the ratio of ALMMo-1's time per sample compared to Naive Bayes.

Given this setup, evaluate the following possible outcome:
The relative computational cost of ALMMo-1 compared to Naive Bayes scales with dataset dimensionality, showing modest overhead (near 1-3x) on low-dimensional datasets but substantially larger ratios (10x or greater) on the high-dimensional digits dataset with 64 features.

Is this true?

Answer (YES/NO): NO